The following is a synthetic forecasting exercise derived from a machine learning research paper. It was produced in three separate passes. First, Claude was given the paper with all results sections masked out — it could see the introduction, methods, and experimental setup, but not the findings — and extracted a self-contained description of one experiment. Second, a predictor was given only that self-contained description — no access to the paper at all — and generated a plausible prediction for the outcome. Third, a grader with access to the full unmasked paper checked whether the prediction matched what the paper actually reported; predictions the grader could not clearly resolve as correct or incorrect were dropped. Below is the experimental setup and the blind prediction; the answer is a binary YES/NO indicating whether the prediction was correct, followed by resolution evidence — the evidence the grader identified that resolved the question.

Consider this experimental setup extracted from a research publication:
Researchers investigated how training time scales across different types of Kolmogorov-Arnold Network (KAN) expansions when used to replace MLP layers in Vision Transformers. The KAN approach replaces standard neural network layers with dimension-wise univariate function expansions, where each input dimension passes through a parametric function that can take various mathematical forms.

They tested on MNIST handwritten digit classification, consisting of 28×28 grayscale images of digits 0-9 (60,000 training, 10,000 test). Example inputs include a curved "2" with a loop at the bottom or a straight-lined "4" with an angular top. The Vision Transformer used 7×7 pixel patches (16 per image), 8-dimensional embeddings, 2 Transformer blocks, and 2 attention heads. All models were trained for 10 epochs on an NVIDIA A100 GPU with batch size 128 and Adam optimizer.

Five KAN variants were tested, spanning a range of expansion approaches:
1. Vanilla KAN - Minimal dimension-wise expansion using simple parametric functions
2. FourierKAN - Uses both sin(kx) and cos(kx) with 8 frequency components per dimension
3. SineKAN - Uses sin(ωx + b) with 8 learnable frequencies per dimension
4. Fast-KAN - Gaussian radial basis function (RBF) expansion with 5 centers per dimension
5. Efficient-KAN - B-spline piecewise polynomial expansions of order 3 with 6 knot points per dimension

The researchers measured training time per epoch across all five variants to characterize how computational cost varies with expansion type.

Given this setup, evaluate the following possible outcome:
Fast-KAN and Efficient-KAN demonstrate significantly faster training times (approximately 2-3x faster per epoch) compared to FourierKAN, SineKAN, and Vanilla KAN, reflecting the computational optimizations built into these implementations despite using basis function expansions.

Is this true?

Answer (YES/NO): NO